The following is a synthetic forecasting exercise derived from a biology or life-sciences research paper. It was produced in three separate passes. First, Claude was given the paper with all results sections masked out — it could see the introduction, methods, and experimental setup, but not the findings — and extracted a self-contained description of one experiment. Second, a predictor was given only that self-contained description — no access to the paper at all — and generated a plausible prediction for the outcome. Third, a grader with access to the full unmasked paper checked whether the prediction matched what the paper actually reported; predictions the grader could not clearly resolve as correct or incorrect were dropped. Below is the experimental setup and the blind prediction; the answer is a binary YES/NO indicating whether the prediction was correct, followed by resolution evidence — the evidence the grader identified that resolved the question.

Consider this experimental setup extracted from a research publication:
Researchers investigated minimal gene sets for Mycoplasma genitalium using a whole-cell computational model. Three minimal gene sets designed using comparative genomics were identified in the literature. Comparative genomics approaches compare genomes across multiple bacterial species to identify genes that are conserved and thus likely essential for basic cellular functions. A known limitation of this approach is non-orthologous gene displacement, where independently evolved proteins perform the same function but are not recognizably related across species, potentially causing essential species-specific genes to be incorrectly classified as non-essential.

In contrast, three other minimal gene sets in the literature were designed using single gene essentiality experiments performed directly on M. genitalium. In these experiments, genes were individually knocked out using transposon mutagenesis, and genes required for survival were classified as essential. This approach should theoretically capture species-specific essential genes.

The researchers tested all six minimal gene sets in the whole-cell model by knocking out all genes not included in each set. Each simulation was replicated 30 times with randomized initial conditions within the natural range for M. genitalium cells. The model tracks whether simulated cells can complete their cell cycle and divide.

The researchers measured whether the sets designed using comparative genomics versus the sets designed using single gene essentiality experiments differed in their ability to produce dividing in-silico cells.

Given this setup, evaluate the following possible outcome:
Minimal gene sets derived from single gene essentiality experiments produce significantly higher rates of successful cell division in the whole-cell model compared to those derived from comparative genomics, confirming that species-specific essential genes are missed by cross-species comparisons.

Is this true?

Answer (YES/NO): NO